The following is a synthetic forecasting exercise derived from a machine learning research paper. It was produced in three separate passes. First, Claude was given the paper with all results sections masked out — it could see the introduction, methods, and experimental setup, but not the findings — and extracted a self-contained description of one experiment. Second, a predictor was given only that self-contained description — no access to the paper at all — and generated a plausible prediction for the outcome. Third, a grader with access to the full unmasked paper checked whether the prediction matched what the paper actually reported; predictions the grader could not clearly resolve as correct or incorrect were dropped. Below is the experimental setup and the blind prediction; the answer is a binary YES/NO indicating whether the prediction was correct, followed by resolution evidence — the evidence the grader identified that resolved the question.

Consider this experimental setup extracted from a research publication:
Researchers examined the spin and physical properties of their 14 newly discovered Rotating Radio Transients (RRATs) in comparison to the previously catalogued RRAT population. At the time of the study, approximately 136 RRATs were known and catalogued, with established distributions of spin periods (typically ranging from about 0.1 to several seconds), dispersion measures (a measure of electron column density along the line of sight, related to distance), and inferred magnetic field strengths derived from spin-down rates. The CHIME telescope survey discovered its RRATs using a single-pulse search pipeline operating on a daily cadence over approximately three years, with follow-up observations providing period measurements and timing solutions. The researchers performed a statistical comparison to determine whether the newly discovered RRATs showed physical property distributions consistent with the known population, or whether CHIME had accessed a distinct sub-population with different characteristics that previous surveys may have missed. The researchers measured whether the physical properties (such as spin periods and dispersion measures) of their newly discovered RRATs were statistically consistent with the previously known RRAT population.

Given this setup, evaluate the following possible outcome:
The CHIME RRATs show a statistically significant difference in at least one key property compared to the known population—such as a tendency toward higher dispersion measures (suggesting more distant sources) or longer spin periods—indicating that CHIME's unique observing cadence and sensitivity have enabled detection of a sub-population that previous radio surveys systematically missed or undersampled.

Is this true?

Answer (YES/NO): NO